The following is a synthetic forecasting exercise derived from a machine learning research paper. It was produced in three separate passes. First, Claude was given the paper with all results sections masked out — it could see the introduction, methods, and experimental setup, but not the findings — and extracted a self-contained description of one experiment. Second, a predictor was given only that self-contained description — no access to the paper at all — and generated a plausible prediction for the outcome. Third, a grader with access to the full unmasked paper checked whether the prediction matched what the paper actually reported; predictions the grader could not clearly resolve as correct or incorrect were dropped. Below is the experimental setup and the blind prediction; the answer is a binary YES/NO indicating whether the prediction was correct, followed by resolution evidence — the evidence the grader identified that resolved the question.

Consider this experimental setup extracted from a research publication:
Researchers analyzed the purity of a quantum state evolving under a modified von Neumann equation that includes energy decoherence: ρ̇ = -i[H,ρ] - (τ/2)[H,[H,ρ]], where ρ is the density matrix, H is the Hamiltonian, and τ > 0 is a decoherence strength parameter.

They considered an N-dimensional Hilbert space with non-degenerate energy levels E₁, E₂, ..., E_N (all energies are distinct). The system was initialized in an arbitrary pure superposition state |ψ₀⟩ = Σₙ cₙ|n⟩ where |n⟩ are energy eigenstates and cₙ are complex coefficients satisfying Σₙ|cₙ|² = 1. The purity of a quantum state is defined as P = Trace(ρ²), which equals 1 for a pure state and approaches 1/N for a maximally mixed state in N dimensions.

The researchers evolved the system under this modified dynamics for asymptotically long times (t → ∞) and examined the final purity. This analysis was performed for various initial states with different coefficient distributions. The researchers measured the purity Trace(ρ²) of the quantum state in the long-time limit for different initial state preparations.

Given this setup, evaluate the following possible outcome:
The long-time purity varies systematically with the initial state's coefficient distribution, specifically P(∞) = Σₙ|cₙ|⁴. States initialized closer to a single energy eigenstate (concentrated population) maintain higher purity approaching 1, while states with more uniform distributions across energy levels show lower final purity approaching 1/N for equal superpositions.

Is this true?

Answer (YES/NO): YES